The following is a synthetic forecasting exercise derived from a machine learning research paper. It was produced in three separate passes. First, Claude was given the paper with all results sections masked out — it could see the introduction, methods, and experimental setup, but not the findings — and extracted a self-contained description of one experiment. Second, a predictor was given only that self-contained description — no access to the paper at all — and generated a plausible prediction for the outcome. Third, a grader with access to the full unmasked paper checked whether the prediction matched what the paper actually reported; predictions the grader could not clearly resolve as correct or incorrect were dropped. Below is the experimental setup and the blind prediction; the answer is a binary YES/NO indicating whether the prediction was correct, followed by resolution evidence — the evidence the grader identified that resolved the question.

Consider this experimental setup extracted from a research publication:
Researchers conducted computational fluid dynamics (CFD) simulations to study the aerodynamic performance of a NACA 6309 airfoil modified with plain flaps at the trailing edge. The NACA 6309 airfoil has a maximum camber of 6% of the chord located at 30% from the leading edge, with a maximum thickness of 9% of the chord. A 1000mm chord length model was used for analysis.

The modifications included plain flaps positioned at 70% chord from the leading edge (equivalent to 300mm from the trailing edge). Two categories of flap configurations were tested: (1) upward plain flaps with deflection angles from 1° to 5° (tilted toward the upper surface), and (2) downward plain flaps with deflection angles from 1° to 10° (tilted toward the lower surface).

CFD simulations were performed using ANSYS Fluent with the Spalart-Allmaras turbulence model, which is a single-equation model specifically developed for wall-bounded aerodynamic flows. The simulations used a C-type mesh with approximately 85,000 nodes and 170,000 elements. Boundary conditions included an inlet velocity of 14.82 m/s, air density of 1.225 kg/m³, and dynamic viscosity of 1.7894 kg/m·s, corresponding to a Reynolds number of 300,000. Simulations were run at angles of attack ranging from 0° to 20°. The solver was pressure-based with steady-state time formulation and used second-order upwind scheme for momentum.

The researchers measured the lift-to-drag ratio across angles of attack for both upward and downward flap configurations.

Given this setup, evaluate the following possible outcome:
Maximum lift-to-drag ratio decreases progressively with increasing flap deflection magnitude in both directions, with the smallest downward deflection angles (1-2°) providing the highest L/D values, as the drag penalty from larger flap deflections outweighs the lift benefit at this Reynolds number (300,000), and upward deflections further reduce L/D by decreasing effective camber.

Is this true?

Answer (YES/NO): NO